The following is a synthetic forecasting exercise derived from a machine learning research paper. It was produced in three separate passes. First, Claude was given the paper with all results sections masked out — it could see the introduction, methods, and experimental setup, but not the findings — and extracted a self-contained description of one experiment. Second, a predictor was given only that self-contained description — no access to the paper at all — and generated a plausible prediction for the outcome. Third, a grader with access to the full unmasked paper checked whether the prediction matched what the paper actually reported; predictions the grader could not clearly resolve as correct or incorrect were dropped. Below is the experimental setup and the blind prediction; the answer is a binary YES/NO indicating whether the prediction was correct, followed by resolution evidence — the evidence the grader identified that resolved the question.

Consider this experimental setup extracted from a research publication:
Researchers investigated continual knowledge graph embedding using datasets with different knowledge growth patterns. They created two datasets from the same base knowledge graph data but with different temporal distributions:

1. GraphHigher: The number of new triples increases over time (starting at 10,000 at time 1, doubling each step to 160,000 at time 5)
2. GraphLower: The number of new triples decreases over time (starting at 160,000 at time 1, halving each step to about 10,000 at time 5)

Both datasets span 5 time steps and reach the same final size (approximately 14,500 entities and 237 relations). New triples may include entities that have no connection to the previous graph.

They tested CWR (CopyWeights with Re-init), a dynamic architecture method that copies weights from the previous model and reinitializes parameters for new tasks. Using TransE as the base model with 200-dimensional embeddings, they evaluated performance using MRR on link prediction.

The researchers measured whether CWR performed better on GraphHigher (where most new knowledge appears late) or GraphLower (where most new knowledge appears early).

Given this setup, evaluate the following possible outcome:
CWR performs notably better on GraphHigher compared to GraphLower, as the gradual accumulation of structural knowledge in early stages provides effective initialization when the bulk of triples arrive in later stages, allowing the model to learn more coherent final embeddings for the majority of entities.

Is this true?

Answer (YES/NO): YES